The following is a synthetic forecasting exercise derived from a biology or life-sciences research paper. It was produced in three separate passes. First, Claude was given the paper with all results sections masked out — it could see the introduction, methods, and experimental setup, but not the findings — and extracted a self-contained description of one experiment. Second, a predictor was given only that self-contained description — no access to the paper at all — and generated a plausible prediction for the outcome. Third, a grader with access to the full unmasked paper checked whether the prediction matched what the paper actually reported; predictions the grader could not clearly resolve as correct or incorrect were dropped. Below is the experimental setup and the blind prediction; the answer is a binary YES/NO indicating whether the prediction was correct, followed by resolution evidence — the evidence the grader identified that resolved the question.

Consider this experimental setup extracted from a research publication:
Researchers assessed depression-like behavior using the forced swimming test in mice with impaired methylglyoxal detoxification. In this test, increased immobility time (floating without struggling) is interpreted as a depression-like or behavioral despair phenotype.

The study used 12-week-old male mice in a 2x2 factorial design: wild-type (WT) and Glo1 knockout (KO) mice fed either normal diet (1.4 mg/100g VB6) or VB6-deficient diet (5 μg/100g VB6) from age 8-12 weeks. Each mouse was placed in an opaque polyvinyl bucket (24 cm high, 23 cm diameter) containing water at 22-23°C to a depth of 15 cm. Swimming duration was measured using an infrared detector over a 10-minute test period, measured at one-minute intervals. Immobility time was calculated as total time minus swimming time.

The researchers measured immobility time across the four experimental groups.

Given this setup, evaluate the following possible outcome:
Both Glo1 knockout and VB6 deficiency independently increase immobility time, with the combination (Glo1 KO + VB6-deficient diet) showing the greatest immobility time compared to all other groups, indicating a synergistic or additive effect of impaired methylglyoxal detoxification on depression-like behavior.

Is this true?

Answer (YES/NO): NO